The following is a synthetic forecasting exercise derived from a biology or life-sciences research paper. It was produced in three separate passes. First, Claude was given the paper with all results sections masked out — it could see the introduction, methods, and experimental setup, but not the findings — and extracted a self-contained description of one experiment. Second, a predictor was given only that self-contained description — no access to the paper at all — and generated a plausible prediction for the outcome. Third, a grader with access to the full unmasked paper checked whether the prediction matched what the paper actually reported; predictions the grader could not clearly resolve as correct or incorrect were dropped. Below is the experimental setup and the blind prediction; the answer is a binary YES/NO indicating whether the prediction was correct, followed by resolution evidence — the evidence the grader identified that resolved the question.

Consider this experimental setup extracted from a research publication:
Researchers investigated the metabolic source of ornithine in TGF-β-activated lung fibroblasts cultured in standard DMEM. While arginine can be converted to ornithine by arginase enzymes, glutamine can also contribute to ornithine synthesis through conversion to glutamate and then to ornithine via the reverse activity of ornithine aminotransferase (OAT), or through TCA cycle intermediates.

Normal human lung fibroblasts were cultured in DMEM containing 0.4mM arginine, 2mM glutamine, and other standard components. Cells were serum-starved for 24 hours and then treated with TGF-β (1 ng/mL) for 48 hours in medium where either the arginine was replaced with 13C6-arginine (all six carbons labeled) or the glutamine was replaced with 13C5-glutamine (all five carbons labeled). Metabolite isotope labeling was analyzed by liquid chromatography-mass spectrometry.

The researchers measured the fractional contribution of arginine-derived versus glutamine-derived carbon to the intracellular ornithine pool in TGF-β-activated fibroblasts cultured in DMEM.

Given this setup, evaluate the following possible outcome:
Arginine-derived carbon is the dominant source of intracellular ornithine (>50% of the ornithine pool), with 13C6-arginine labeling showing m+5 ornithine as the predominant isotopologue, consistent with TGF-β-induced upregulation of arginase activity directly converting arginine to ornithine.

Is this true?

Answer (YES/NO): NO